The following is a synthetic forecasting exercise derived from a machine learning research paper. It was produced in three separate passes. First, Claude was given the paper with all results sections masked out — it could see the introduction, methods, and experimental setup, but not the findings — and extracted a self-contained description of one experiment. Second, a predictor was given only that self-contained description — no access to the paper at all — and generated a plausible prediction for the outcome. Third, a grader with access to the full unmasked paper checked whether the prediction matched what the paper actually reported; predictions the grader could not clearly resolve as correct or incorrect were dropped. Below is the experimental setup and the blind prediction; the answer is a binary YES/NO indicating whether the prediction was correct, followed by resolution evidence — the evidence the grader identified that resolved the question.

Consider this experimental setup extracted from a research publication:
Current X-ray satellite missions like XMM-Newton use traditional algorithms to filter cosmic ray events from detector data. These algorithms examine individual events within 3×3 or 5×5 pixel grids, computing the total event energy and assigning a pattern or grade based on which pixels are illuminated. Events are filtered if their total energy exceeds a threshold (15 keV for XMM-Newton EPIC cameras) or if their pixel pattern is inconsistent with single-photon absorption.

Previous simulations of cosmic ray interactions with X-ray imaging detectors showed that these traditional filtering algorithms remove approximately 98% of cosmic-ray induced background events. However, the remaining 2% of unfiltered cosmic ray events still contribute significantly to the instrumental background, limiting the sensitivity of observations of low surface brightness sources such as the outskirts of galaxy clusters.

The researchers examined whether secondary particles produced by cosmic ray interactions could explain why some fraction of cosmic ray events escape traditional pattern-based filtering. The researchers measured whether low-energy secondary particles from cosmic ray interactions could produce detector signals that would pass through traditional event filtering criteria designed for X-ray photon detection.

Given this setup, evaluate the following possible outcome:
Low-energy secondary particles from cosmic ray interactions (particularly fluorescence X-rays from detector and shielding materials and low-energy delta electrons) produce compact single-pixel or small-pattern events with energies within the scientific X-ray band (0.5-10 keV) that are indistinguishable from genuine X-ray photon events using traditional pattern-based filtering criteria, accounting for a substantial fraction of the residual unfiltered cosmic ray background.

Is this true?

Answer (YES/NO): YES